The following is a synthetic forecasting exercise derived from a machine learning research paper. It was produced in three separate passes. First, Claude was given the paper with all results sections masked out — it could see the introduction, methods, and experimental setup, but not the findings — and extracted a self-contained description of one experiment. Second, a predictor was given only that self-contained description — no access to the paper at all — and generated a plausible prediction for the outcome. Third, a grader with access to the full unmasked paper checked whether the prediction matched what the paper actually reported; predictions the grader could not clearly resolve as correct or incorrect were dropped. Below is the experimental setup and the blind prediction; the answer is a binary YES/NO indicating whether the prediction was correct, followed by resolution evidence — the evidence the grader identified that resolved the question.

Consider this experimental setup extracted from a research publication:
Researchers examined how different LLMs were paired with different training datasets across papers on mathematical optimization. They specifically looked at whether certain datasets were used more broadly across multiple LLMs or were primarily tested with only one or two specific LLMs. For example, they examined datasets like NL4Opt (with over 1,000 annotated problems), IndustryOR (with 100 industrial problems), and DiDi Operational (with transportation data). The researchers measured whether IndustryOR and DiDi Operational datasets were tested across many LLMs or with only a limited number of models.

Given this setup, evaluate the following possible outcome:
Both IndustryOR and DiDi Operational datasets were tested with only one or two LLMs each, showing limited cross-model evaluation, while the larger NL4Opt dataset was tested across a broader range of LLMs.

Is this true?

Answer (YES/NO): YES